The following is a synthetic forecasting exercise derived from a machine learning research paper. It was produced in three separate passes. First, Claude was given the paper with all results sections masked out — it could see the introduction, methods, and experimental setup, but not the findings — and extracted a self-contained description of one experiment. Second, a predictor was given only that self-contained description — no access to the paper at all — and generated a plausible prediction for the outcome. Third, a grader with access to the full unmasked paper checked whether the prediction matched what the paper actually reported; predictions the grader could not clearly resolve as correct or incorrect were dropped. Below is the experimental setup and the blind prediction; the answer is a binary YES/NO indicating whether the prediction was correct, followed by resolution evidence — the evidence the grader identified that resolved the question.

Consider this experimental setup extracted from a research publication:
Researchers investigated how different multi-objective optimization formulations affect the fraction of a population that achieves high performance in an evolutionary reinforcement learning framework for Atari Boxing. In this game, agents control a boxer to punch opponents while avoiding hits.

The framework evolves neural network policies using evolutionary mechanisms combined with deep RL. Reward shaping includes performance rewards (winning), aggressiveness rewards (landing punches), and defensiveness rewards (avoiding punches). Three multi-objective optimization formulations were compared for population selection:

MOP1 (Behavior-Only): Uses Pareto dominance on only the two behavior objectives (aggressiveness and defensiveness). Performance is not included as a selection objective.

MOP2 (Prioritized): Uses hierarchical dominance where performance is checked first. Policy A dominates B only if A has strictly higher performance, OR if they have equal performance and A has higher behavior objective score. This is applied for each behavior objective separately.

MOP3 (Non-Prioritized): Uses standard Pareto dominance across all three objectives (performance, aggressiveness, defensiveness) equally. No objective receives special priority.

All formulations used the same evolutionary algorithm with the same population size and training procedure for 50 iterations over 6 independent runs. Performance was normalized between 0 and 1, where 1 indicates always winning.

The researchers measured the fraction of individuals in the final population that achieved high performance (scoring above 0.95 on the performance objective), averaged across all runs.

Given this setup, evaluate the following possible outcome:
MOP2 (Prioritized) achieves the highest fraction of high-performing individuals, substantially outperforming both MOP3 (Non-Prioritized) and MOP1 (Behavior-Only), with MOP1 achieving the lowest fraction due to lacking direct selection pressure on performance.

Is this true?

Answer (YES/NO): NO